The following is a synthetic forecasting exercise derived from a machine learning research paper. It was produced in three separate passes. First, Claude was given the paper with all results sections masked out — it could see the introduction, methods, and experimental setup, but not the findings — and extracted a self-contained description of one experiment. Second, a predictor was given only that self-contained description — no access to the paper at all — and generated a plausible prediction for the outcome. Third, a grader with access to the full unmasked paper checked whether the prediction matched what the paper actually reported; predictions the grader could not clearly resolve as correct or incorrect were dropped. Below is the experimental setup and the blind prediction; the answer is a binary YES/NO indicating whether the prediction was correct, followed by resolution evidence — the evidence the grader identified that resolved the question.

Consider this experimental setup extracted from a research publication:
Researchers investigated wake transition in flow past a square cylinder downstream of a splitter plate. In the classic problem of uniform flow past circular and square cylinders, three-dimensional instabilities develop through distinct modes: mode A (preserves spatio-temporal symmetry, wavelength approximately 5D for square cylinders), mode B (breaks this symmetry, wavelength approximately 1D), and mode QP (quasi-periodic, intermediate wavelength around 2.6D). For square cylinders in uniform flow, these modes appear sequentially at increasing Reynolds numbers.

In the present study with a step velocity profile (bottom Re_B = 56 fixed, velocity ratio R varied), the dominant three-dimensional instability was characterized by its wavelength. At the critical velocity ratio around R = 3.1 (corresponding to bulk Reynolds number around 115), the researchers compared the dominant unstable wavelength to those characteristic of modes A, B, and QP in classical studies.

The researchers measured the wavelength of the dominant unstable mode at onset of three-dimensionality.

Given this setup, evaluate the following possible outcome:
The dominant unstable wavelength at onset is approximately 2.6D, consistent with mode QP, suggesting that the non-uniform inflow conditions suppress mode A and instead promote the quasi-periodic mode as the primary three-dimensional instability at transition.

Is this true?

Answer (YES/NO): NO